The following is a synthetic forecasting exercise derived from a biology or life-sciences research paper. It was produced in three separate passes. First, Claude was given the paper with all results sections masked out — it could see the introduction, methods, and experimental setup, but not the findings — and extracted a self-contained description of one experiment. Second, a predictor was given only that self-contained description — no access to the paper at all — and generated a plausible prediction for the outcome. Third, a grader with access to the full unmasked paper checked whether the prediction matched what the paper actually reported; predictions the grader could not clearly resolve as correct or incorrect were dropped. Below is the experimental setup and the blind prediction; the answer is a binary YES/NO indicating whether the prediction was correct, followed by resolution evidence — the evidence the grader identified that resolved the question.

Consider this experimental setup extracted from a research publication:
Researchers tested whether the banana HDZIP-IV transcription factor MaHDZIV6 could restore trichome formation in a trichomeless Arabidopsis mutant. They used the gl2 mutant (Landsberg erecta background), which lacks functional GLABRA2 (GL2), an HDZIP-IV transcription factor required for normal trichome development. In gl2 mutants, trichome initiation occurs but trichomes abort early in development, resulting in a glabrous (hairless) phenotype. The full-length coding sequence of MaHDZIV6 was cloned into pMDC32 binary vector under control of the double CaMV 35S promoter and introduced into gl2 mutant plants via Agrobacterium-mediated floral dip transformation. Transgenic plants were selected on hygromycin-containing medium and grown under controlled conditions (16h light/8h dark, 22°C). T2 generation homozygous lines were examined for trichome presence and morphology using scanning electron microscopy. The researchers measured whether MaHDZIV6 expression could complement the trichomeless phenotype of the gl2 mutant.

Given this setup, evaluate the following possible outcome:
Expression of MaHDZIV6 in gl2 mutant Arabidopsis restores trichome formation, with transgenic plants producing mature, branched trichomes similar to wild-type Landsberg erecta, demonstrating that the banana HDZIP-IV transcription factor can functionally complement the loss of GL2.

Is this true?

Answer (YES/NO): NO